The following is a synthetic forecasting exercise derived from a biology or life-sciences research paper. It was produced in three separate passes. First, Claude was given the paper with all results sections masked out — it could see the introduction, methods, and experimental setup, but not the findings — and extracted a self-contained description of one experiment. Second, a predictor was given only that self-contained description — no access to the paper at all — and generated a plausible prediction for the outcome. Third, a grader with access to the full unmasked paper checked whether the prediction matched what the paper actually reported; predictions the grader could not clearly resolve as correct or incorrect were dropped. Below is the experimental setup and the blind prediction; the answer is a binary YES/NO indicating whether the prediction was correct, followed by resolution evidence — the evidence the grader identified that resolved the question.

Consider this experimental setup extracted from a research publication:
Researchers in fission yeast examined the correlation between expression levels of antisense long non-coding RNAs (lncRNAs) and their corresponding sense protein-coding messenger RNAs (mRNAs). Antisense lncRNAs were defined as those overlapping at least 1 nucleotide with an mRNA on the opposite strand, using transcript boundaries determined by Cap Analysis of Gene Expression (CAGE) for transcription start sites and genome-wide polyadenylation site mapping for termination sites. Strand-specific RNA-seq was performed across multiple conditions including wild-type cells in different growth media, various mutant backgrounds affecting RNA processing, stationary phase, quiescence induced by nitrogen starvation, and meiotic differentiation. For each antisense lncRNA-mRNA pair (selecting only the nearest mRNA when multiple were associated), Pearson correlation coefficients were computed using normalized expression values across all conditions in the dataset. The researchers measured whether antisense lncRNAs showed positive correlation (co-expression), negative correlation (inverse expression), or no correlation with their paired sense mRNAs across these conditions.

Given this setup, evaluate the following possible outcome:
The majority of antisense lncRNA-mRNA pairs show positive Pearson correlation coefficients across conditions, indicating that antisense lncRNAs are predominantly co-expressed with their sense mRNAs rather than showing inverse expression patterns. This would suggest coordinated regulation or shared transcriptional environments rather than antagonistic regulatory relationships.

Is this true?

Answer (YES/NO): NO